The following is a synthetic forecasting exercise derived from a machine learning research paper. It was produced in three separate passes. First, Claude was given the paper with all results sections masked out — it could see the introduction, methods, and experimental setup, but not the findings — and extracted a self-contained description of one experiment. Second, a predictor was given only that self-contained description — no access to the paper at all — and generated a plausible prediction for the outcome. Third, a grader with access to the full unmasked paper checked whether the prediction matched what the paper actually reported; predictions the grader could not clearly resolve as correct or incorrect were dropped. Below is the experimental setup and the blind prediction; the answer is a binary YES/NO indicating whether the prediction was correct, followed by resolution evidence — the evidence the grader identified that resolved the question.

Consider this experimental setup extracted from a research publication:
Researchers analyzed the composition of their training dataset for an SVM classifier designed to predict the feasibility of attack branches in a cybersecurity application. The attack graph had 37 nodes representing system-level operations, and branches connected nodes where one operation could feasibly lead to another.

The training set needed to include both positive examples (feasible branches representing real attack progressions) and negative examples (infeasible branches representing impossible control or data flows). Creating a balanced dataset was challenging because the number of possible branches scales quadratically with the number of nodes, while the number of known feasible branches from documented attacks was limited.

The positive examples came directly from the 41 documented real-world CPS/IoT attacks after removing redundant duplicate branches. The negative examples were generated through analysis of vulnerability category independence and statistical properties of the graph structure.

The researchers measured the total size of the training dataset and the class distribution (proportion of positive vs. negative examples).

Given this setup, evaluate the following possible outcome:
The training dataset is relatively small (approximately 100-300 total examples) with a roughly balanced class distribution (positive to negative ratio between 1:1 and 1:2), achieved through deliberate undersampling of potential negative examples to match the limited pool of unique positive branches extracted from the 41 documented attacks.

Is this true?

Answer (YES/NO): NO